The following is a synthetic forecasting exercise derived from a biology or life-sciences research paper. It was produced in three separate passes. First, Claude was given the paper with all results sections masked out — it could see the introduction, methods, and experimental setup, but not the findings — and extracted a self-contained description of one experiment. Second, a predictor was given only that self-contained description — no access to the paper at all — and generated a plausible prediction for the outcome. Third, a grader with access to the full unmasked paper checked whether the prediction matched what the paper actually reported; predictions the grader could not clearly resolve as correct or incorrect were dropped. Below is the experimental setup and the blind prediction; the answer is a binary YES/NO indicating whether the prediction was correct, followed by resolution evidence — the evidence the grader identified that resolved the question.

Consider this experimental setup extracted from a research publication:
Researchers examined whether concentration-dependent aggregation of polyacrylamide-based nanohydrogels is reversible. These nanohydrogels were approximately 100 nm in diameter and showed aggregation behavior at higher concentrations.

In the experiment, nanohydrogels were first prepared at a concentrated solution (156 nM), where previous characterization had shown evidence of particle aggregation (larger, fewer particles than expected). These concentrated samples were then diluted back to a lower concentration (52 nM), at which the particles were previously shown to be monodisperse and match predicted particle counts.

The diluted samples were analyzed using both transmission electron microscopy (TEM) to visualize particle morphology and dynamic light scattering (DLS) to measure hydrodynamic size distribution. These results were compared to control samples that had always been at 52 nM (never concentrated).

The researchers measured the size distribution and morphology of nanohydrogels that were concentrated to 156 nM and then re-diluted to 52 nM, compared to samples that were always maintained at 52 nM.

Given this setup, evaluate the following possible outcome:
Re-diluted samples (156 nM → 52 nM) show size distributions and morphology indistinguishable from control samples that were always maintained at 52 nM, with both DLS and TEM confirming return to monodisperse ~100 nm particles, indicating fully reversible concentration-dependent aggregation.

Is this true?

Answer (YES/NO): NO